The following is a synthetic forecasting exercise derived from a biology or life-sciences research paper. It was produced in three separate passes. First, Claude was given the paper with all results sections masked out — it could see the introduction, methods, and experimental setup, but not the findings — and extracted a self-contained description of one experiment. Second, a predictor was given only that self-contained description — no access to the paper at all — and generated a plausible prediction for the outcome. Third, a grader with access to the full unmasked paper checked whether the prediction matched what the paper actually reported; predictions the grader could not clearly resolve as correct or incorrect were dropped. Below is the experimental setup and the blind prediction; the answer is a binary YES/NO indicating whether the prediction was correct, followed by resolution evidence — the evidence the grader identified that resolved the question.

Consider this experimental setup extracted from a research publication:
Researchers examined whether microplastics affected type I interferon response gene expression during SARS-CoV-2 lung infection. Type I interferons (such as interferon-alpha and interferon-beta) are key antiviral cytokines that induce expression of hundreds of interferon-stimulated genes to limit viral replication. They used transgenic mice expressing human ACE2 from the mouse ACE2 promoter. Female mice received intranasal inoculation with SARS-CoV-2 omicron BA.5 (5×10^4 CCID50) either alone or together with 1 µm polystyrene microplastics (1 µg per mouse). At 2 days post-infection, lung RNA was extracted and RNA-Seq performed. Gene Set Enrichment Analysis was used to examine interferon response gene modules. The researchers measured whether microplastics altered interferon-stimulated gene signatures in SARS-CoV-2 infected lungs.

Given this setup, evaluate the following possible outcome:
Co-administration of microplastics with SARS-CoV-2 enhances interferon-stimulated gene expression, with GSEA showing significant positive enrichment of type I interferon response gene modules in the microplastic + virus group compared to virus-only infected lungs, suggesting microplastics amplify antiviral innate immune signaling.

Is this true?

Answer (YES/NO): NO